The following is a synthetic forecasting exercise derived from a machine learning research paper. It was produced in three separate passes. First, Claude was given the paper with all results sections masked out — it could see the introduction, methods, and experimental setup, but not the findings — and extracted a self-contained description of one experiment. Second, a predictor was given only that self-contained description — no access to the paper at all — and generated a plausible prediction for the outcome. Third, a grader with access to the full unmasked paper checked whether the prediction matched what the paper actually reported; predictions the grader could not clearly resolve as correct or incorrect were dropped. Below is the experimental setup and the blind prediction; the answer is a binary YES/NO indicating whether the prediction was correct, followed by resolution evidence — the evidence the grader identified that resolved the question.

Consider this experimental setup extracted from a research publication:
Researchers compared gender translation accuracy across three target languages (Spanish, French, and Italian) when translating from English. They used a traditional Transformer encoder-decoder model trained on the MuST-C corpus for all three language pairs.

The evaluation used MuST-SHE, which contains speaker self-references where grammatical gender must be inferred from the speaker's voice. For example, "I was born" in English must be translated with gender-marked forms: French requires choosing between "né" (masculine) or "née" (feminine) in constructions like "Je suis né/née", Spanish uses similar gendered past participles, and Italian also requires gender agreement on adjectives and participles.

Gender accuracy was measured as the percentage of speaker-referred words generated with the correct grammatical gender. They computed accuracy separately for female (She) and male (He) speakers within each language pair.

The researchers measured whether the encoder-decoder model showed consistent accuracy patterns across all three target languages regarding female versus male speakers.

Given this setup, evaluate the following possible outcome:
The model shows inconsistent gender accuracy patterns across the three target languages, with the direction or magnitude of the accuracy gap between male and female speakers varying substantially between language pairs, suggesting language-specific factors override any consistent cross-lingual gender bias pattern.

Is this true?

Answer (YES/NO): NO